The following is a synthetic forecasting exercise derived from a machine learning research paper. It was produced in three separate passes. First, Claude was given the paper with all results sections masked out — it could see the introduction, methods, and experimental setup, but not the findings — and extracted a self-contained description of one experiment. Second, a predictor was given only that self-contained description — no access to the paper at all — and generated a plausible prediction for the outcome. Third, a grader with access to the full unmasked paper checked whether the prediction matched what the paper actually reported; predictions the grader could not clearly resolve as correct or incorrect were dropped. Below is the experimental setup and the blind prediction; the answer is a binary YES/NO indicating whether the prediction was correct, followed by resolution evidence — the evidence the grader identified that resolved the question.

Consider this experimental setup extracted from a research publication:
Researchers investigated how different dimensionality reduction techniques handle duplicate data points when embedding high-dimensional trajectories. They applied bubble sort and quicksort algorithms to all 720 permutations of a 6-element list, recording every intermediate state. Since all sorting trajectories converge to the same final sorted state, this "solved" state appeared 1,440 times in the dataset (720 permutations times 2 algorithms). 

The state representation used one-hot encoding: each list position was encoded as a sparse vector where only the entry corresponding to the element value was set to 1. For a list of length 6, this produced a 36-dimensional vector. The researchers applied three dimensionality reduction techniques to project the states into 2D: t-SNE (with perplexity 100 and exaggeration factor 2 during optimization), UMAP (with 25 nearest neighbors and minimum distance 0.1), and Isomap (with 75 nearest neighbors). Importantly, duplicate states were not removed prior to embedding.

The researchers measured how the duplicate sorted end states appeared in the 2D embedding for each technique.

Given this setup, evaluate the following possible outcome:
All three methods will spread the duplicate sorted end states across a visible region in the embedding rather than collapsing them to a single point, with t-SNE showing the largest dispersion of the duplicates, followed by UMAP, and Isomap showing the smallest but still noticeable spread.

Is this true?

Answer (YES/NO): NO